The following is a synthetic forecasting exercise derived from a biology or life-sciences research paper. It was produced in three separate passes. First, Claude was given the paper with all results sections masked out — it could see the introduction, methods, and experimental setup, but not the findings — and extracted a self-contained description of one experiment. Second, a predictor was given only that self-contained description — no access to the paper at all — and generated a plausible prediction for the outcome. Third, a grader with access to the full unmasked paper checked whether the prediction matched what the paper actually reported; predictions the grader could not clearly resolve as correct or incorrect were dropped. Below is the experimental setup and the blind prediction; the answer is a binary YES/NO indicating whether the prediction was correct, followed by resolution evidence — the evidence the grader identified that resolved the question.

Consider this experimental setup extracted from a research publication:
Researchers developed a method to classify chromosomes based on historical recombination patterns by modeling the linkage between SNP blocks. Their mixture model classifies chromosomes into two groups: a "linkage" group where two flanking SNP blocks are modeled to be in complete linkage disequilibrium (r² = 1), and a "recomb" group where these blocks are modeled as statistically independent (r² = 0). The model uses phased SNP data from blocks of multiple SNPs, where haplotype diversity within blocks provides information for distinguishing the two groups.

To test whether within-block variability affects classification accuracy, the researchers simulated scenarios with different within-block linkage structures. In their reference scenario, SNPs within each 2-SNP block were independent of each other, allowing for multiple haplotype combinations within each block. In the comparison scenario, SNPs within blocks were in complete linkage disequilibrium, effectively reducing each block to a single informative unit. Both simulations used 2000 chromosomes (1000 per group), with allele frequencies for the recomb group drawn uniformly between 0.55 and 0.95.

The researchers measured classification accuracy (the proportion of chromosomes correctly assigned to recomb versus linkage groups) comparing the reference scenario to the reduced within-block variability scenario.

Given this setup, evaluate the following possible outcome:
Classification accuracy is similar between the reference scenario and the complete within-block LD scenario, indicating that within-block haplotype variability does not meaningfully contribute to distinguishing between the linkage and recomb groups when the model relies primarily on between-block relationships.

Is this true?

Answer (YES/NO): NO